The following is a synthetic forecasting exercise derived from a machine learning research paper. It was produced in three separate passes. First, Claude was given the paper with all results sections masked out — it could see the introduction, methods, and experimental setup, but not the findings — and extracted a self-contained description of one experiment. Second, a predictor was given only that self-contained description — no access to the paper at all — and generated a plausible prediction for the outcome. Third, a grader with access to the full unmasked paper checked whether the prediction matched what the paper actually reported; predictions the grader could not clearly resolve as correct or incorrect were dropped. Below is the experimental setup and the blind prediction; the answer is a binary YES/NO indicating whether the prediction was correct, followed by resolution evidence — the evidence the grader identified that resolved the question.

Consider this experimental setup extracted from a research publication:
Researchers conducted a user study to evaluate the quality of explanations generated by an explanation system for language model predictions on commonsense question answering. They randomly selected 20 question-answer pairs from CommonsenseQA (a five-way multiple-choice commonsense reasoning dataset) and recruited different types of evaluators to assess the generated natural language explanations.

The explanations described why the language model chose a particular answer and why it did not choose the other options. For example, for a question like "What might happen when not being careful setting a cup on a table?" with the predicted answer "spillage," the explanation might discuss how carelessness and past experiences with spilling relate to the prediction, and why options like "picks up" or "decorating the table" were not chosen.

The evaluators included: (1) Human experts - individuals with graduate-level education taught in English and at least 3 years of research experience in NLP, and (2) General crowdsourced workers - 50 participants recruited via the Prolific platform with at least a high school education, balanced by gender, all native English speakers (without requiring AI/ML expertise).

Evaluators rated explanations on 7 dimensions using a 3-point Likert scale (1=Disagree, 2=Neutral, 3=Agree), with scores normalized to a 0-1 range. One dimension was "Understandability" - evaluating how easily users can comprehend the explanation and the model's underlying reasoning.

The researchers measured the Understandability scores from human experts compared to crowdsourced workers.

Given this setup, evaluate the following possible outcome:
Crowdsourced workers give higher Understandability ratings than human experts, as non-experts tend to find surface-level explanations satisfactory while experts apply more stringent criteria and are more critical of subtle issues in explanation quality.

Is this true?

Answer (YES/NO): NO